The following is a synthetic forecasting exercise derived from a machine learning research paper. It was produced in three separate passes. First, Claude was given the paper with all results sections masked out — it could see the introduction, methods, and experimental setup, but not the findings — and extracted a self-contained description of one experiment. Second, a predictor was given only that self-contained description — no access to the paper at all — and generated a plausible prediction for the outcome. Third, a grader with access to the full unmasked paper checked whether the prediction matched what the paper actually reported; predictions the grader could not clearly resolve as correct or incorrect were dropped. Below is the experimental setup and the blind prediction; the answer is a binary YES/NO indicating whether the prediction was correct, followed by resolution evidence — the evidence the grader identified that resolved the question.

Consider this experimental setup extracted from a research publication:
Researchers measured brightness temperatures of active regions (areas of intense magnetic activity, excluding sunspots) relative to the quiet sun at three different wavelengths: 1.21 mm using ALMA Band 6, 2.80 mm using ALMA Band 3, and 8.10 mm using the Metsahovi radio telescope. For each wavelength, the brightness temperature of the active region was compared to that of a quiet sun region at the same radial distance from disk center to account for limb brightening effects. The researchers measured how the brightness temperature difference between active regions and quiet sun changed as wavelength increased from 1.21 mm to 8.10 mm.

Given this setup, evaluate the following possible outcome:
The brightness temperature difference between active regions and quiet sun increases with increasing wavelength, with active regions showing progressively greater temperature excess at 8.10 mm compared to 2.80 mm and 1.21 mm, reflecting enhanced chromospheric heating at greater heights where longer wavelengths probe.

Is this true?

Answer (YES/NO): NO